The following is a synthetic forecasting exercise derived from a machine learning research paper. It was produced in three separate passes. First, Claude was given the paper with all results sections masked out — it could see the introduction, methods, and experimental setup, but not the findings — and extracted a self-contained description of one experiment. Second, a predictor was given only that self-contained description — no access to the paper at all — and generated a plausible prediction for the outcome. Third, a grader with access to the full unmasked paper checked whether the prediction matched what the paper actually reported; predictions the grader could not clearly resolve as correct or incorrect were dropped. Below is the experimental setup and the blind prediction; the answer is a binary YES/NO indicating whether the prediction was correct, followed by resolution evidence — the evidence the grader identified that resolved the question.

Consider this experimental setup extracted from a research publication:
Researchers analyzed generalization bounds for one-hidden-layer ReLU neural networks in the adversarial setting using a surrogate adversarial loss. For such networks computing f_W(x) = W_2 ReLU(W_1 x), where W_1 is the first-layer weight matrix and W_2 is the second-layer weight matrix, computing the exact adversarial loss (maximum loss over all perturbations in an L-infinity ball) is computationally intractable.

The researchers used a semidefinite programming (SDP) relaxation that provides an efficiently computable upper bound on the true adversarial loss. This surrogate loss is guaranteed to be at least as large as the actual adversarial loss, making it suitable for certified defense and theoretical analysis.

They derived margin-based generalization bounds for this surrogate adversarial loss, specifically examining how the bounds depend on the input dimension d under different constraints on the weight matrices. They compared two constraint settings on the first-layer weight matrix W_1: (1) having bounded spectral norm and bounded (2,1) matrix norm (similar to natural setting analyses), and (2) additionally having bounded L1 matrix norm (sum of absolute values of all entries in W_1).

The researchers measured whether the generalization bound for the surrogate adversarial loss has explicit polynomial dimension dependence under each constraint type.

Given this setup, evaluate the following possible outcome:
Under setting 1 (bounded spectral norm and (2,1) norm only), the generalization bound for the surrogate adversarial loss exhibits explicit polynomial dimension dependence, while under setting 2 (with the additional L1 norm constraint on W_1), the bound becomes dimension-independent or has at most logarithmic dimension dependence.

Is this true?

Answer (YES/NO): YES